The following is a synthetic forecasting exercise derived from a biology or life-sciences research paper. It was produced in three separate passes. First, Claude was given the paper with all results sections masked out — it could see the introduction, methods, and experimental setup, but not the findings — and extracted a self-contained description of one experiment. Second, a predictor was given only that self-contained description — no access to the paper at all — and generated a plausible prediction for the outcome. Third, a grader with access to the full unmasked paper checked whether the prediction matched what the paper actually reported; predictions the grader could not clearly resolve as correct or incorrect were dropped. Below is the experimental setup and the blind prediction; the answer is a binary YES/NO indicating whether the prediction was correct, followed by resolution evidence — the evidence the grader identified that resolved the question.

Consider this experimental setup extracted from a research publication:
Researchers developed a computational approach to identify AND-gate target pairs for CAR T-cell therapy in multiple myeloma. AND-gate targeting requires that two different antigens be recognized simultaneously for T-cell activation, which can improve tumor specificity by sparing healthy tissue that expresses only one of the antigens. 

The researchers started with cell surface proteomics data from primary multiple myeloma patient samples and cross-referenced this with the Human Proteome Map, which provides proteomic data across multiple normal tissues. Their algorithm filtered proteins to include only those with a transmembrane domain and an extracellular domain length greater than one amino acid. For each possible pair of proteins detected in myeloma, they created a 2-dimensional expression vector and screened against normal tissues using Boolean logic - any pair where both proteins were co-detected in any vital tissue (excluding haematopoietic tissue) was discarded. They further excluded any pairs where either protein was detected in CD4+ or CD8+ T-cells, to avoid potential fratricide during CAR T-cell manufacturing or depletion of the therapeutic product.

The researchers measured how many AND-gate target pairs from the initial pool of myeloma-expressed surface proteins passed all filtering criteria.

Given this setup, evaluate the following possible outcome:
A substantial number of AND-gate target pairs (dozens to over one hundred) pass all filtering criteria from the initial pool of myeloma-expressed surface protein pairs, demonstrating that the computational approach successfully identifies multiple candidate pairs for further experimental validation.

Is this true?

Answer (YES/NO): YES